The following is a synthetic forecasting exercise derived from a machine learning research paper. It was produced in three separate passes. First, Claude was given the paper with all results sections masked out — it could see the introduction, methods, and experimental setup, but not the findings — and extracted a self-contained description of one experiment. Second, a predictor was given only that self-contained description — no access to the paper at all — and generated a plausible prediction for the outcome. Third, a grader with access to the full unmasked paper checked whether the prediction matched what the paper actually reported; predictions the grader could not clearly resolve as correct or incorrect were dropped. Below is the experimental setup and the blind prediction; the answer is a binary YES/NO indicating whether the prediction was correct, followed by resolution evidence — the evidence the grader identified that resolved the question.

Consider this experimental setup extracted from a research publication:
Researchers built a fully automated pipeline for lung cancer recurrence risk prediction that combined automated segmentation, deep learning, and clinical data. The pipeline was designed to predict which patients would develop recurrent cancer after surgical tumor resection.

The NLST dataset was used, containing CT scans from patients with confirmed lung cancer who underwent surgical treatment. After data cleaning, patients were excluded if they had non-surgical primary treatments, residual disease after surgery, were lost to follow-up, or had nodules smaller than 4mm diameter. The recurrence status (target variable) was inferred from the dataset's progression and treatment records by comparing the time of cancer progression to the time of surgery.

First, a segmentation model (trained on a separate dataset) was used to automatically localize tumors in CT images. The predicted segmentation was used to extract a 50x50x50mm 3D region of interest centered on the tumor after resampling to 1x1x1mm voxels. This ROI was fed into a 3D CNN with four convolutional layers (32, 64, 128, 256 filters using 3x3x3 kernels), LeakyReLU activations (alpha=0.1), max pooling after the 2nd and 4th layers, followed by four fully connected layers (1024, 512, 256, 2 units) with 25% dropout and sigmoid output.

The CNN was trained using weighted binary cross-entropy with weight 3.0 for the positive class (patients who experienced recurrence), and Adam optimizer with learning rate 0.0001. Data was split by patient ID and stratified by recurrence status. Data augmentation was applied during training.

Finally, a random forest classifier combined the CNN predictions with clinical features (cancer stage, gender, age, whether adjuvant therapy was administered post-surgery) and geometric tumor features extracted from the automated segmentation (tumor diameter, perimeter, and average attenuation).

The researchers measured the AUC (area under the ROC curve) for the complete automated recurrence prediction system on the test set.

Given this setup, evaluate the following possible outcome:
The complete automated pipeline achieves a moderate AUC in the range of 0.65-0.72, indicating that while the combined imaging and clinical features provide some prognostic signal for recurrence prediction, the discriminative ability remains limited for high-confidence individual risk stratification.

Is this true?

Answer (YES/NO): NO